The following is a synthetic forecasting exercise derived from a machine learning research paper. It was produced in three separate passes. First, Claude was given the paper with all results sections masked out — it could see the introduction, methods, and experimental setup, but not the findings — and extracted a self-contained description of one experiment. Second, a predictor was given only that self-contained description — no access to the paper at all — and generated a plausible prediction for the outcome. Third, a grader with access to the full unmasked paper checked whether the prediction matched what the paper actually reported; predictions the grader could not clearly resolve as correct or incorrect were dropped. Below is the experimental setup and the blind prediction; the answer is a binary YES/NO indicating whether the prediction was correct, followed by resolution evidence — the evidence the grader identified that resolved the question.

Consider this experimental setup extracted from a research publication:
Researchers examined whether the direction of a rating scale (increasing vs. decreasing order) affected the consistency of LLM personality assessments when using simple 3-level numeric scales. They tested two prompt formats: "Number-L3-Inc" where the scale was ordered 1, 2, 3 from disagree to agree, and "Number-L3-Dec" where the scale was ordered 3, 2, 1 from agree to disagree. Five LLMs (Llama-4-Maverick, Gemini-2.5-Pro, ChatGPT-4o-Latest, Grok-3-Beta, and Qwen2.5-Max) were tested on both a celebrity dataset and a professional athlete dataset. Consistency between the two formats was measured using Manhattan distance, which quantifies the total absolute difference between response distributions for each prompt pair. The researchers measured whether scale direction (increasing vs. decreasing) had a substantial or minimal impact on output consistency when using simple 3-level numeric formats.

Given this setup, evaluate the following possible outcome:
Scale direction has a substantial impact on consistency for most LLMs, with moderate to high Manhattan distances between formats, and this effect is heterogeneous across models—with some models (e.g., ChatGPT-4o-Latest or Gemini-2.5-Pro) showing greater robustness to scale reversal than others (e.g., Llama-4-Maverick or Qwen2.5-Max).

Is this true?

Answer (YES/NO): NO